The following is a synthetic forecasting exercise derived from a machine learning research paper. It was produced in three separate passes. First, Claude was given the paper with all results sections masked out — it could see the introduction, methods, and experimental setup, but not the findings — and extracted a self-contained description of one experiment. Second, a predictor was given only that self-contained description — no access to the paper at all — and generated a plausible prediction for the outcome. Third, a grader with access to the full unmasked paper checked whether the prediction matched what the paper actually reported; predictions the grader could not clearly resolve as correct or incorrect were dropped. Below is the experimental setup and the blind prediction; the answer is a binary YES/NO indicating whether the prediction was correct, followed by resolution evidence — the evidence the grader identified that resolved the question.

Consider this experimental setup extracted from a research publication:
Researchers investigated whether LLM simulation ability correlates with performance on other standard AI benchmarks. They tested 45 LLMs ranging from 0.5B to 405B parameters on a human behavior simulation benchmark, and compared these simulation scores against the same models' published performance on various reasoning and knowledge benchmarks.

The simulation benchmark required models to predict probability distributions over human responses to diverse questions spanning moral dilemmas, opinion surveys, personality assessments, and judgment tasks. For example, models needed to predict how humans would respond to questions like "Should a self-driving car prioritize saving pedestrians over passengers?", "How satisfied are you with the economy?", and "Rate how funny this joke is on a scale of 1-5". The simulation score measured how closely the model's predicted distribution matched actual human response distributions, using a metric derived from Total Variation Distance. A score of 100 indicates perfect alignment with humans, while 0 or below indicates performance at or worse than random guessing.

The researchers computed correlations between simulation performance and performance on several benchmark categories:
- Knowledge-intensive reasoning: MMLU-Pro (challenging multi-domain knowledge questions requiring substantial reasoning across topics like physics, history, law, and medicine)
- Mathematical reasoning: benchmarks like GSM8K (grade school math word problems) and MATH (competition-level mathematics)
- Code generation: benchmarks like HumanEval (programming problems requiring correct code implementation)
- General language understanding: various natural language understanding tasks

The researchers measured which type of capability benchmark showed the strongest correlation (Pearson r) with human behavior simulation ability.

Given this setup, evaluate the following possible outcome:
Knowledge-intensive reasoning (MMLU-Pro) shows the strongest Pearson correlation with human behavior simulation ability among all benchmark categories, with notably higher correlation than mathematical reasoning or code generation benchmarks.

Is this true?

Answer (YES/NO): YES